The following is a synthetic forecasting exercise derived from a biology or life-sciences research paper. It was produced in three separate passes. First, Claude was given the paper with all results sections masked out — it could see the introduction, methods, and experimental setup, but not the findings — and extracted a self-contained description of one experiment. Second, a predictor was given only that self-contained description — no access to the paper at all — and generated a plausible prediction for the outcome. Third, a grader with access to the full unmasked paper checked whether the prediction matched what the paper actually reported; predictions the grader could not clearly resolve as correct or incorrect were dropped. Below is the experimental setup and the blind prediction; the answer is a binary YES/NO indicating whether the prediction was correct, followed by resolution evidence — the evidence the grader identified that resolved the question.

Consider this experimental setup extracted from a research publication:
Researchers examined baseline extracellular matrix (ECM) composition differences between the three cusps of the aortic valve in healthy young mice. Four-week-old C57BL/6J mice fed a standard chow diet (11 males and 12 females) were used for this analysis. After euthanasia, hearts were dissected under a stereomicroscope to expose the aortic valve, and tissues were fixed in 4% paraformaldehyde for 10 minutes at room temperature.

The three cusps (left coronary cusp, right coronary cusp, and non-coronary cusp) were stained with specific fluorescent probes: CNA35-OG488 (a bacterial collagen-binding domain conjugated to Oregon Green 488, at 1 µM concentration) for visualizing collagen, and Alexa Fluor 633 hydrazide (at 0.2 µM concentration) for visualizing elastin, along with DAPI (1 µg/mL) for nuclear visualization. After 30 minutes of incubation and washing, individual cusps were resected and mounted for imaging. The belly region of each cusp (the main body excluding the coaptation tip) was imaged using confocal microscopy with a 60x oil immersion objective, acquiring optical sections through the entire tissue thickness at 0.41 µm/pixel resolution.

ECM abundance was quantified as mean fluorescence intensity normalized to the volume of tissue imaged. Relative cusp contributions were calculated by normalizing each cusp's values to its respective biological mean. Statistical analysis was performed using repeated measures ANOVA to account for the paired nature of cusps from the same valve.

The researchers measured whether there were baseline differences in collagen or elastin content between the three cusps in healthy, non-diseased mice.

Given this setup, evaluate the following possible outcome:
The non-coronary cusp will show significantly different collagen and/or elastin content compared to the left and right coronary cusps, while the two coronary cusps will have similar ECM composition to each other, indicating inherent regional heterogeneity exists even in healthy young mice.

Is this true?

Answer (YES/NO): NO